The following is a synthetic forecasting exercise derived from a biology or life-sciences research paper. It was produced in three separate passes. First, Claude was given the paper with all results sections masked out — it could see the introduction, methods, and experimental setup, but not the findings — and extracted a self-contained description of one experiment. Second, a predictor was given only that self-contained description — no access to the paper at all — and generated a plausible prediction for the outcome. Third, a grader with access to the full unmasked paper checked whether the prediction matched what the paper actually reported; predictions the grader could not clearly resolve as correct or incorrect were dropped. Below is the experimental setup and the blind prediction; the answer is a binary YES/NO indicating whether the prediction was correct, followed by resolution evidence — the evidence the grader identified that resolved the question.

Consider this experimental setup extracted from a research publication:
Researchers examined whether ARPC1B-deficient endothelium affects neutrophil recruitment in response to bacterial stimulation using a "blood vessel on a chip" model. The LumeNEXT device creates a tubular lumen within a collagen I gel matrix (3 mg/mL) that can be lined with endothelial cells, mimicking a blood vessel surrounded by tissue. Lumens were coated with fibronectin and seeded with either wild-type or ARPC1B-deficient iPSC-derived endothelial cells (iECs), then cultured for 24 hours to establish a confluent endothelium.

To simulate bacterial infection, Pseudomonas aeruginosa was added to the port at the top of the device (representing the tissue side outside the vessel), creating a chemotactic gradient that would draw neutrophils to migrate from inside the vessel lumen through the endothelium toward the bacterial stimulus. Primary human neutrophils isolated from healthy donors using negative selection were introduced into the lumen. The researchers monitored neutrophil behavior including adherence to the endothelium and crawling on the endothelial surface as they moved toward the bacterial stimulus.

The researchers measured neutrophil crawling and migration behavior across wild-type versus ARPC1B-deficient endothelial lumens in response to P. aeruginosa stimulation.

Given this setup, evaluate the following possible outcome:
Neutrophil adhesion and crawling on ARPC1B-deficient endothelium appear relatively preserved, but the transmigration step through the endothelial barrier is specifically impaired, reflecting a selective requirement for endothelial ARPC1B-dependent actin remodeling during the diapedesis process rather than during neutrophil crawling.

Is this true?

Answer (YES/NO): NO